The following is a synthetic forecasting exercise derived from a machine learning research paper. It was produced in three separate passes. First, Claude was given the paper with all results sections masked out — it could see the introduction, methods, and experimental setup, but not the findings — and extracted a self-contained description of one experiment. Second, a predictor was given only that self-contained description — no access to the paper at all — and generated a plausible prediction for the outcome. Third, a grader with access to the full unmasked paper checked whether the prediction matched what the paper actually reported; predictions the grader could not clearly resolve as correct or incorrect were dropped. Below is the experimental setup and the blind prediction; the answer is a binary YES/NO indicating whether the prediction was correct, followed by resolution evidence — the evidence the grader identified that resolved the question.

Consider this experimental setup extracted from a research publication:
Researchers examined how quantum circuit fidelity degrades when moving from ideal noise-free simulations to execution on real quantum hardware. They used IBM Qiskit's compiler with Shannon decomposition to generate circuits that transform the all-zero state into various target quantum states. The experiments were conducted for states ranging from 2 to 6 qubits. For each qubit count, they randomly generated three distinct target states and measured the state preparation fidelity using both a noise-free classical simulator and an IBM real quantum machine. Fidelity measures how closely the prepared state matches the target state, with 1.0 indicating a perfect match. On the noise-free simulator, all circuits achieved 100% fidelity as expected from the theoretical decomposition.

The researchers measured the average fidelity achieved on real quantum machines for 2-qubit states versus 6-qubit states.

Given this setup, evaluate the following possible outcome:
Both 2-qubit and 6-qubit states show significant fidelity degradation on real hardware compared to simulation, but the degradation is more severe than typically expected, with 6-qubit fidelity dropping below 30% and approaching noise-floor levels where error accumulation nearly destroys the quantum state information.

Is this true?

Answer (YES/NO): NO